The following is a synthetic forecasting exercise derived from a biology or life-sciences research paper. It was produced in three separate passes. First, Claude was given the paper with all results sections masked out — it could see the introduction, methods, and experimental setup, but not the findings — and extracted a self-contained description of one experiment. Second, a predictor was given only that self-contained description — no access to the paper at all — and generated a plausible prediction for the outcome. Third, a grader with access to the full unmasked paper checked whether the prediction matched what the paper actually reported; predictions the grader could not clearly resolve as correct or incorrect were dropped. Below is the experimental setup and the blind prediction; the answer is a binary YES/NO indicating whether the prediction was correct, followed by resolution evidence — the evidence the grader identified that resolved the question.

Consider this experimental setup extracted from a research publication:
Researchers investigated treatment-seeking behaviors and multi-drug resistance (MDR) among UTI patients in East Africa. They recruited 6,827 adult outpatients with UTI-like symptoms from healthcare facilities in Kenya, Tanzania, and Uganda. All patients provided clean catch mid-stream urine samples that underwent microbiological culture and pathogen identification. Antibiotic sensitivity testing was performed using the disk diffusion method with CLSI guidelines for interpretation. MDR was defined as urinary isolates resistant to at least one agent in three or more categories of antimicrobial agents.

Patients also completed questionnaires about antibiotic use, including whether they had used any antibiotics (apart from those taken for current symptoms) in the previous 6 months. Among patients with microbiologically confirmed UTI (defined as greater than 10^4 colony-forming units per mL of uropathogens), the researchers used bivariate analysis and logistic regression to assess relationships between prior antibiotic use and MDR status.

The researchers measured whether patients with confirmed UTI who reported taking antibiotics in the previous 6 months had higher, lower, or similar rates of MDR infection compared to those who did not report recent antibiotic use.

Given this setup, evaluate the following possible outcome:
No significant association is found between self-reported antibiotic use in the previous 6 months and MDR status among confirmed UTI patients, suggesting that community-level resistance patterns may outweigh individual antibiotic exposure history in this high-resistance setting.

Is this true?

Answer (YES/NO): YES